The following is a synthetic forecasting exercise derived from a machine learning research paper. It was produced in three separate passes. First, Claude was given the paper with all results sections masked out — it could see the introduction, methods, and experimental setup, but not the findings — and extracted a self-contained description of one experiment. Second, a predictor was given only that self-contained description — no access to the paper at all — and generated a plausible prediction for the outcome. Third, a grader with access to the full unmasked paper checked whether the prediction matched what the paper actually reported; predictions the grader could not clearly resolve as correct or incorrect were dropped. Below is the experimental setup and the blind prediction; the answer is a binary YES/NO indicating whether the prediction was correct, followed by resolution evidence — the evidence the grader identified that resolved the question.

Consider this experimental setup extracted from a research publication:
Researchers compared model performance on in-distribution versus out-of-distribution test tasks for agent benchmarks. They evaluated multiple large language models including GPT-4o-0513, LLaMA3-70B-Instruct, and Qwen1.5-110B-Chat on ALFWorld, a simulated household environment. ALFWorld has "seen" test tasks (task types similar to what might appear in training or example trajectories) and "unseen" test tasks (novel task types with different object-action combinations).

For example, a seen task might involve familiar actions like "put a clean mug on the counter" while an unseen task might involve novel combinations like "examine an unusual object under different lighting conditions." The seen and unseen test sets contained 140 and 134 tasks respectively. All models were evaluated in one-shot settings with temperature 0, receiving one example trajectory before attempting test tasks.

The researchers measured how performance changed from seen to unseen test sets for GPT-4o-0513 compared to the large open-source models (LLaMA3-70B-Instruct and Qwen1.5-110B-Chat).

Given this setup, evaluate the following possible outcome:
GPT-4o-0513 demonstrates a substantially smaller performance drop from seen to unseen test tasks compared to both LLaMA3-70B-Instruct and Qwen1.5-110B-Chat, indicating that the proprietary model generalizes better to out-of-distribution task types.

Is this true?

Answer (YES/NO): NO